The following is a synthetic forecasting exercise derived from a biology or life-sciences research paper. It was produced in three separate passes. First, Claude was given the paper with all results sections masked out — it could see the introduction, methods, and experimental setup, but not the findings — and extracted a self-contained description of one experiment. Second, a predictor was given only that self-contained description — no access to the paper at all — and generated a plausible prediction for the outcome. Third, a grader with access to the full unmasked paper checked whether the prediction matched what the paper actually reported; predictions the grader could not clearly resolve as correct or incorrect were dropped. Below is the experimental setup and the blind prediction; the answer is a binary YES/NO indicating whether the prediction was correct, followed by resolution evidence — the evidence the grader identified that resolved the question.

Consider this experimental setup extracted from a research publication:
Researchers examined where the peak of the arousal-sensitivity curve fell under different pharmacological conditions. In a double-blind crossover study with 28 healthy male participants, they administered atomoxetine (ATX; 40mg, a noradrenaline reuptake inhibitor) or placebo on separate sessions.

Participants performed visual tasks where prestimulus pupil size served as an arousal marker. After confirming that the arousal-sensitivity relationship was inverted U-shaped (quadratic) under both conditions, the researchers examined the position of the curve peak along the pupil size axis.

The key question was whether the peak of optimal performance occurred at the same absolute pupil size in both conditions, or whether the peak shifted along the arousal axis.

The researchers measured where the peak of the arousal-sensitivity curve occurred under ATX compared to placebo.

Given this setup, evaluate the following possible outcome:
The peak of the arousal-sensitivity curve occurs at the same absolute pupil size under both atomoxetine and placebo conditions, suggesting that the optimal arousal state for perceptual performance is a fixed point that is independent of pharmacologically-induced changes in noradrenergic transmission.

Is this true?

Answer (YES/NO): NO